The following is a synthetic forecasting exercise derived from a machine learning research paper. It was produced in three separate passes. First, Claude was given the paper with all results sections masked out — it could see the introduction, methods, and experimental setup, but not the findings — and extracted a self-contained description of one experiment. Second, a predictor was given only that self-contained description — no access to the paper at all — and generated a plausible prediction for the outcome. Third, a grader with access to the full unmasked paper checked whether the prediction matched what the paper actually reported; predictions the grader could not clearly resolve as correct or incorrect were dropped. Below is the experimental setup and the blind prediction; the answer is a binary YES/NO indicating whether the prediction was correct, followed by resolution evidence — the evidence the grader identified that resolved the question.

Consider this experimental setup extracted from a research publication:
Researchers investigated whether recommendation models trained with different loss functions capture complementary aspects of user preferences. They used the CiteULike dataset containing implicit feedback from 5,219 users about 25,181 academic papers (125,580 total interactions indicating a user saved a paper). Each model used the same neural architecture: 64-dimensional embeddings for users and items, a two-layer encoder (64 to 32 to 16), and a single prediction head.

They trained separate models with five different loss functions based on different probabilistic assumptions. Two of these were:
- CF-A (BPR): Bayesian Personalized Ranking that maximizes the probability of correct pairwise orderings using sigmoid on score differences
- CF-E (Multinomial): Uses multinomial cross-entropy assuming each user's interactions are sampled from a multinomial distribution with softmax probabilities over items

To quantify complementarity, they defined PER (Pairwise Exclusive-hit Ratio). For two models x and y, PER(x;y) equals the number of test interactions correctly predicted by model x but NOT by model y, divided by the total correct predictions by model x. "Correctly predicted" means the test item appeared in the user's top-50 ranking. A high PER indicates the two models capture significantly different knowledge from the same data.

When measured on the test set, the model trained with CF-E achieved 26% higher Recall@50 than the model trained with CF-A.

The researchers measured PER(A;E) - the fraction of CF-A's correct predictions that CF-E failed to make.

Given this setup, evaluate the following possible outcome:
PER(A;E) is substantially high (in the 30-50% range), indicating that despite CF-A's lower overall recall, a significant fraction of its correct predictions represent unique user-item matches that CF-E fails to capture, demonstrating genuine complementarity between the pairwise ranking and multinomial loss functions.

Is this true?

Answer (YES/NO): YES